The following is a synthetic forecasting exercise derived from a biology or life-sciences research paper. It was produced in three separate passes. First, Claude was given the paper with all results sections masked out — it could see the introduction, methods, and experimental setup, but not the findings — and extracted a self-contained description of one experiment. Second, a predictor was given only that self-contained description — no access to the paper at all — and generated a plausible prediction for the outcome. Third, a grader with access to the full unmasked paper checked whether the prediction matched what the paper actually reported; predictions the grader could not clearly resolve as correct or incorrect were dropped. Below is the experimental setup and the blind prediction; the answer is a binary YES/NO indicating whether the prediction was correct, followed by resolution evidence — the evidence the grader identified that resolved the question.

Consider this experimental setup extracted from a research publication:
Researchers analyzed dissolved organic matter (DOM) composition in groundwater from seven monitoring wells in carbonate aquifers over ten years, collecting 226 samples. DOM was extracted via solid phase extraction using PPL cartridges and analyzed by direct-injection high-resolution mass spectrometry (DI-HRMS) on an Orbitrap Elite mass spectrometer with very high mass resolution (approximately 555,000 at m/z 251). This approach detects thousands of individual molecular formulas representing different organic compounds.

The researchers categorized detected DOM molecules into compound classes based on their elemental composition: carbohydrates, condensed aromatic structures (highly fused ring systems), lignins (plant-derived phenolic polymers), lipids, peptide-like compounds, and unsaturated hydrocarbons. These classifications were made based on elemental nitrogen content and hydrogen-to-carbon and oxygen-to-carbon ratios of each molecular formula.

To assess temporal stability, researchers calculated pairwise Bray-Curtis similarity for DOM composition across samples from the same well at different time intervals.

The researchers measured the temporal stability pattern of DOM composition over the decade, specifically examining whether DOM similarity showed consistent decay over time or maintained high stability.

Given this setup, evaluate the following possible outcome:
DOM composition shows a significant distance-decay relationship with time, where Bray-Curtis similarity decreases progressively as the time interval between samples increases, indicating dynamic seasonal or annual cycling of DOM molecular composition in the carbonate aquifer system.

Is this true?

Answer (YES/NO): NO